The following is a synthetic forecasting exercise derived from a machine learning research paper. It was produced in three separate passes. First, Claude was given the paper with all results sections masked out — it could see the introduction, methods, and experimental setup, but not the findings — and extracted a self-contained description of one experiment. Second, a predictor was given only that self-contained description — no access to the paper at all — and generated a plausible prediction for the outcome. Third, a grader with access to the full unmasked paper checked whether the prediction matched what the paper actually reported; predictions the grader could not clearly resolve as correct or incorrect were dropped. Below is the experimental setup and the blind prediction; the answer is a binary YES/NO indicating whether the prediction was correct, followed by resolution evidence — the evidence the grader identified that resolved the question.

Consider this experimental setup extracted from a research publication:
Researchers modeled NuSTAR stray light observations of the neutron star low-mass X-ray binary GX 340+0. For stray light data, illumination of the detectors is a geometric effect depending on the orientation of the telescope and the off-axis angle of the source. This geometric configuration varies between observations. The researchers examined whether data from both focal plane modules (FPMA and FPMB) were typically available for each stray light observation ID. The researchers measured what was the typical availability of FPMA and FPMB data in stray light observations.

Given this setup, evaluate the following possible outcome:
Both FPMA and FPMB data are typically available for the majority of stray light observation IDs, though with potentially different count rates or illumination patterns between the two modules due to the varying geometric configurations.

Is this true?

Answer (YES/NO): NO